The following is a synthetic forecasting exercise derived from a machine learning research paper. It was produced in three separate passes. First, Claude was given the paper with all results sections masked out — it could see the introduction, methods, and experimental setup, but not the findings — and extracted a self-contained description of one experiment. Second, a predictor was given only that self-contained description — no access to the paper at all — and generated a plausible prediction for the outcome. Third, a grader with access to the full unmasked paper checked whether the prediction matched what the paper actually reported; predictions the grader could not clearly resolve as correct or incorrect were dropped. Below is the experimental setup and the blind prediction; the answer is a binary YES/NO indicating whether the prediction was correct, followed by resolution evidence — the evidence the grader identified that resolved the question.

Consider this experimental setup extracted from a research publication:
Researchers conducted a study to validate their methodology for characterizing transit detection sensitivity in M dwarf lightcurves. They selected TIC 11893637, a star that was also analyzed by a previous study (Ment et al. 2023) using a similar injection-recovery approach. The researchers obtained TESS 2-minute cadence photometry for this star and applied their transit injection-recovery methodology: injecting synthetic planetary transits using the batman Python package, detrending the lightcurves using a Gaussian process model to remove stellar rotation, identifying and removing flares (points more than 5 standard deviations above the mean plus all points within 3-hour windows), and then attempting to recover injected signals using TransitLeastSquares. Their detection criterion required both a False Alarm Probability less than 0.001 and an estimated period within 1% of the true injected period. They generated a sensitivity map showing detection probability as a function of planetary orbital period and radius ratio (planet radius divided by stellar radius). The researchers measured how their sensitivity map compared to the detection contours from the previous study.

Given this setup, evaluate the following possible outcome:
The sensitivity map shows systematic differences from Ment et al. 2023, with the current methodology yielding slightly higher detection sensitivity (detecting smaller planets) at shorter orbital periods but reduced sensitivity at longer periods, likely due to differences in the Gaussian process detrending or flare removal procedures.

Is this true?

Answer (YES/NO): NO